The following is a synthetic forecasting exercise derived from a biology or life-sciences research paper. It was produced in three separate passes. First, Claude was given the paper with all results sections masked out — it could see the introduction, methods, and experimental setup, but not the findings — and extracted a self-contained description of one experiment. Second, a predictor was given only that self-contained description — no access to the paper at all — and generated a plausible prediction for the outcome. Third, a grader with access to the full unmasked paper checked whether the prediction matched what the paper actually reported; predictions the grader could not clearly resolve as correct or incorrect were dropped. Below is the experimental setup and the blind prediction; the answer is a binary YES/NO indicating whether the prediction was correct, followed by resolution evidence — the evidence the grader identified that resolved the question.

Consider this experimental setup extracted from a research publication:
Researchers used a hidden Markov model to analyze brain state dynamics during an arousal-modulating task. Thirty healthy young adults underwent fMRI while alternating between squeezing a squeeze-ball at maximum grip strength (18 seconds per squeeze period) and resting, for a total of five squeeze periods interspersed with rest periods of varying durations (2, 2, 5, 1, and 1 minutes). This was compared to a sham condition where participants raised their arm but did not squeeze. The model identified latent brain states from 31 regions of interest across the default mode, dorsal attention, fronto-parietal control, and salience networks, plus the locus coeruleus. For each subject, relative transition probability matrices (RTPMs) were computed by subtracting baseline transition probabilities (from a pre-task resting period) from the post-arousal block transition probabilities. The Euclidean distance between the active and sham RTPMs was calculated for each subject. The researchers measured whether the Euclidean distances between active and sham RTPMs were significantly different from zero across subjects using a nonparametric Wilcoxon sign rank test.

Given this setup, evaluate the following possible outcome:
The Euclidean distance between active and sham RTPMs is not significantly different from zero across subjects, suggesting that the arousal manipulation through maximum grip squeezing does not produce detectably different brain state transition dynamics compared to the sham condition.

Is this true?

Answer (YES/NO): NO